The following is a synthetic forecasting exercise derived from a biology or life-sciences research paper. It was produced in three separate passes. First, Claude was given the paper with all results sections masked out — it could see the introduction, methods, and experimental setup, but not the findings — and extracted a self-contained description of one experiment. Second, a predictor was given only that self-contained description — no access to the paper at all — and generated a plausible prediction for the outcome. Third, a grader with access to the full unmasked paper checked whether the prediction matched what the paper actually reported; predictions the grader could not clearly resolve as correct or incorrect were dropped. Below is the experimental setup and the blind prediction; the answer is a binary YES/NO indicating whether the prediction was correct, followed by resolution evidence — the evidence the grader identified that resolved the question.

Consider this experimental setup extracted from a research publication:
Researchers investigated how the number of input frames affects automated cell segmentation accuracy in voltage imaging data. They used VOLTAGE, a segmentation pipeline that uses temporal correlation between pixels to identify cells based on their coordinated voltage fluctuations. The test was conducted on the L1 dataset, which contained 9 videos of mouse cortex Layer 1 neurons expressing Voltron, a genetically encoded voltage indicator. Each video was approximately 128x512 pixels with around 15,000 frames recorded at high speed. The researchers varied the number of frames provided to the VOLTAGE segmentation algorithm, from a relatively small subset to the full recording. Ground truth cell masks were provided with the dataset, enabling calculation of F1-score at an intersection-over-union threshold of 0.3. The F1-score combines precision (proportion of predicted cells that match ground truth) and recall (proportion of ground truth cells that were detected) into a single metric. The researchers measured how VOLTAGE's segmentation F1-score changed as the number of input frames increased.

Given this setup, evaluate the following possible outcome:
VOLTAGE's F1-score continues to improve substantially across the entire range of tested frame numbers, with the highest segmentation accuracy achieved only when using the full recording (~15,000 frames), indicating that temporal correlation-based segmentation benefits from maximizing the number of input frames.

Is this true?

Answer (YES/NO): NO